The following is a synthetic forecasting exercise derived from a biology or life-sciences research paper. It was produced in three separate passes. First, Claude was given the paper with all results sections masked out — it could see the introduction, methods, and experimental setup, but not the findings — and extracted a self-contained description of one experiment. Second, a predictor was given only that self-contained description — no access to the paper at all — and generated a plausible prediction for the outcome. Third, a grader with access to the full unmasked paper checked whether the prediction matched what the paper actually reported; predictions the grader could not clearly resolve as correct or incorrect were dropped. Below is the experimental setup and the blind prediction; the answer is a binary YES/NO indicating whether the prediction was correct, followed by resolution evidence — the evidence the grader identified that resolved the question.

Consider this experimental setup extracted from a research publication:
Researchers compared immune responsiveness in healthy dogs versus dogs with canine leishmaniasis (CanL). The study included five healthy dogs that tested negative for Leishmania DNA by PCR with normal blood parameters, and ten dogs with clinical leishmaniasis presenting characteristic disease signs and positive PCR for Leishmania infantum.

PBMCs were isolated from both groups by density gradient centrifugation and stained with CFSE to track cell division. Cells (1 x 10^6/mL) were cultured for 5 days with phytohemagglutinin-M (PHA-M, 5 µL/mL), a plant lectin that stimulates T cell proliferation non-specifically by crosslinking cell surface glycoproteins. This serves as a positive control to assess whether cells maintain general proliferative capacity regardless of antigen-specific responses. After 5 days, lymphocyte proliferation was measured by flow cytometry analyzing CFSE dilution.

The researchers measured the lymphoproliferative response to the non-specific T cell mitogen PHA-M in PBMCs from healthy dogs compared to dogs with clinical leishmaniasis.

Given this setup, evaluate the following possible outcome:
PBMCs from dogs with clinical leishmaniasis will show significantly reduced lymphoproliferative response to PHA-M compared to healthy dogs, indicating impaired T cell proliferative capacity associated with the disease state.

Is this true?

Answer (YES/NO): YES